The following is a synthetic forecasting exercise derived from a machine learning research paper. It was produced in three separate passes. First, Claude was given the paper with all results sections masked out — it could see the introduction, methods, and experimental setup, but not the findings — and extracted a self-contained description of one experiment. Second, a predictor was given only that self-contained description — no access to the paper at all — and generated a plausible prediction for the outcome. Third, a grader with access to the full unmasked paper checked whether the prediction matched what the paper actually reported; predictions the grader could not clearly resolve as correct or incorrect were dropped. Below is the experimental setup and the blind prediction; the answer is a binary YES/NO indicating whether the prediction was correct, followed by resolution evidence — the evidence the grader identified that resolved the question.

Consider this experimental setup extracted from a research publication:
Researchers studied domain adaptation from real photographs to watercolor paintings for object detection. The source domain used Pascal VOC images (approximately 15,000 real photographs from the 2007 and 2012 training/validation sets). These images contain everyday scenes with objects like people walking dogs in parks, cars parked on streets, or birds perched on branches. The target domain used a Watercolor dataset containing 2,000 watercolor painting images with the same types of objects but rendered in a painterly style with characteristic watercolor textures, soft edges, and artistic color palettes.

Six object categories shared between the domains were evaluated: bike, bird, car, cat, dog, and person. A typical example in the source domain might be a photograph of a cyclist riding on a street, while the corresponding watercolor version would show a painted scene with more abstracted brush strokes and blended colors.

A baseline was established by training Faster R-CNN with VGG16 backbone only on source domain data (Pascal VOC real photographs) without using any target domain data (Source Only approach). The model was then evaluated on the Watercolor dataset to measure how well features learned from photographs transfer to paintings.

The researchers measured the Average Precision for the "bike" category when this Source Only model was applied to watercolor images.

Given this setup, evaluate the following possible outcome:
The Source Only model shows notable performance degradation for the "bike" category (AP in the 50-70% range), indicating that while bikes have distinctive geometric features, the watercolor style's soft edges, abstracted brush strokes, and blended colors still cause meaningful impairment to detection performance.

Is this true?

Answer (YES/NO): YES